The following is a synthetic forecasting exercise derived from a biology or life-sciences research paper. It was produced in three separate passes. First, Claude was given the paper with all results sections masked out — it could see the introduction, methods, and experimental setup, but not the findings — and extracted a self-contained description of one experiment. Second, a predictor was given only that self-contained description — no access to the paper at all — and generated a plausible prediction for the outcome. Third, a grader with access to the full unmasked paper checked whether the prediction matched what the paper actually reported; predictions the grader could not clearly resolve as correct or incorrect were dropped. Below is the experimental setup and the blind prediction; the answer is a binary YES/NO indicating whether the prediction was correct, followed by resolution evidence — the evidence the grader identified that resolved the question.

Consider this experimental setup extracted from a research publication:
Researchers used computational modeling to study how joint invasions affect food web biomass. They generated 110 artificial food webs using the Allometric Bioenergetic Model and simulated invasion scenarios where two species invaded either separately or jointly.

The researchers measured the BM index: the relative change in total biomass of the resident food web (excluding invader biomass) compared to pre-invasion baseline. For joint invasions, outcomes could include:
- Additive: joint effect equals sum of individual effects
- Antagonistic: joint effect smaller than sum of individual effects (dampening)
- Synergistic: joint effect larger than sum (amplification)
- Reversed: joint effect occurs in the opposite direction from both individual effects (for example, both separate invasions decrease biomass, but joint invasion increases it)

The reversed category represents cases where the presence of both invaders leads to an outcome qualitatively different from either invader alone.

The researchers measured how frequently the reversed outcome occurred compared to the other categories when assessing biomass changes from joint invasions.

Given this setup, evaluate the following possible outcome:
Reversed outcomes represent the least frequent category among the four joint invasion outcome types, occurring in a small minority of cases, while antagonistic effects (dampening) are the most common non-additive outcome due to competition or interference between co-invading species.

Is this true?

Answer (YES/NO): YES